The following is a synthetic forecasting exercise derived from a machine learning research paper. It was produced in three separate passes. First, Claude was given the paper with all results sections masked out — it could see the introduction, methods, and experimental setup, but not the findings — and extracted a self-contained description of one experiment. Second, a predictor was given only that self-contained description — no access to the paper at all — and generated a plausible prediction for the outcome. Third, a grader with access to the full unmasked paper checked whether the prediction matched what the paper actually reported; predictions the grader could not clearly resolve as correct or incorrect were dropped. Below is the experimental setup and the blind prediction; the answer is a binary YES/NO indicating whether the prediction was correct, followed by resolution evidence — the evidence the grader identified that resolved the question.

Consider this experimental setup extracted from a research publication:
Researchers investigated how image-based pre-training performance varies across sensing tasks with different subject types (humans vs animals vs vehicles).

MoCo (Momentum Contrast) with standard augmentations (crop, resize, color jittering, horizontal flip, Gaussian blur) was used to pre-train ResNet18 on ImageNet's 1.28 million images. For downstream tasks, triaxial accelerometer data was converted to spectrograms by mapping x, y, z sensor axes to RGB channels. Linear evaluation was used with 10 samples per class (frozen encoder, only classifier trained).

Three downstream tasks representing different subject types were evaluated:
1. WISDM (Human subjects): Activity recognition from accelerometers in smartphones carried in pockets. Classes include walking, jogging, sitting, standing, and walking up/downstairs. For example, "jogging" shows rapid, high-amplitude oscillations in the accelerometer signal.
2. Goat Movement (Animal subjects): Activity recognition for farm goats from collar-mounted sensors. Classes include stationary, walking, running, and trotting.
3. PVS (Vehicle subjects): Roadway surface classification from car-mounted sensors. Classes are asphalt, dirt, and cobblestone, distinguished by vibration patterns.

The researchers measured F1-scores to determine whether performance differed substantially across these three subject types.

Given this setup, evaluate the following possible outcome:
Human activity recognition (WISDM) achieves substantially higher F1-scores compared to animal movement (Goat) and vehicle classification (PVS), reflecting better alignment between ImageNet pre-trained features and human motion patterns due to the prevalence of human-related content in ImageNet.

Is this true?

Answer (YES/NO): NO